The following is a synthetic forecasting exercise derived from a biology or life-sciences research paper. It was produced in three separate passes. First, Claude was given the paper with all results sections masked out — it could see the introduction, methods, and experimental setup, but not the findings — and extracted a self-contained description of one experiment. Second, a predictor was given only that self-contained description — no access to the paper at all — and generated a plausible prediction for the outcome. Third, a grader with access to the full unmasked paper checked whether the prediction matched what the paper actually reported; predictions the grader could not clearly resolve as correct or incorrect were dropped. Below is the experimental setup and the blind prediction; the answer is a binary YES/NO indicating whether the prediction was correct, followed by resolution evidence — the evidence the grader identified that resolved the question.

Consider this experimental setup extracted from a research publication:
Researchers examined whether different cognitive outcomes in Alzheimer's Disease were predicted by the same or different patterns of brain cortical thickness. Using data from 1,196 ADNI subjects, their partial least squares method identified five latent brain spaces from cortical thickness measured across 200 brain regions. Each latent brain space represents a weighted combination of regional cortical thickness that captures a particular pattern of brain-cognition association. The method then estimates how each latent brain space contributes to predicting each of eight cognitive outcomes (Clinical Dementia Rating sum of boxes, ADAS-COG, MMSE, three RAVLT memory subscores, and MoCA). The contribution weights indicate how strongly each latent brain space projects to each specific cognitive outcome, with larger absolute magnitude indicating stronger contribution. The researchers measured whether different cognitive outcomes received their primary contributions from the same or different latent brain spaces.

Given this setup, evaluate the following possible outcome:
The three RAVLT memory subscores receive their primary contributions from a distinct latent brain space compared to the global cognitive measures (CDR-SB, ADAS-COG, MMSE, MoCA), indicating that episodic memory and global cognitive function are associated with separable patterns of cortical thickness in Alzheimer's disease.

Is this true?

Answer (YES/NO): NO